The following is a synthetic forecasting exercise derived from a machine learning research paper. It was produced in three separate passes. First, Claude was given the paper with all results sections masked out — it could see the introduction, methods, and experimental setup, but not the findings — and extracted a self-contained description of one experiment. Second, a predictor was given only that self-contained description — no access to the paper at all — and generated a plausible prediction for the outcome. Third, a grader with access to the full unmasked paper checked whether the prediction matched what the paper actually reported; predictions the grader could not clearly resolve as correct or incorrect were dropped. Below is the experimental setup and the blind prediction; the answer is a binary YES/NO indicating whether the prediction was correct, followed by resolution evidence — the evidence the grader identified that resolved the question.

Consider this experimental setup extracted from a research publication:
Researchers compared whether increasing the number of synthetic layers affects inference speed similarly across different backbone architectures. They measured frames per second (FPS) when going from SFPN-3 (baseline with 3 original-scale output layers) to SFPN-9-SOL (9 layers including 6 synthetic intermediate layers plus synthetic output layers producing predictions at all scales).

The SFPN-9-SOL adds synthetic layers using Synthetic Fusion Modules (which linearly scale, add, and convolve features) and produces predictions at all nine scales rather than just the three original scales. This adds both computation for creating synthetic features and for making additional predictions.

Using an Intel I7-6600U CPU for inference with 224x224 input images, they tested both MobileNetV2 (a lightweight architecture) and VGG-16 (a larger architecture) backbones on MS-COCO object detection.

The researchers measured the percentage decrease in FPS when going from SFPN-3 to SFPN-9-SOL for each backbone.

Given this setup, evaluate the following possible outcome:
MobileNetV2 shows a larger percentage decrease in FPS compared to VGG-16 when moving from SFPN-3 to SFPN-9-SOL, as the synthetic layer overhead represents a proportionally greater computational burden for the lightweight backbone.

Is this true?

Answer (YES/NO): YES